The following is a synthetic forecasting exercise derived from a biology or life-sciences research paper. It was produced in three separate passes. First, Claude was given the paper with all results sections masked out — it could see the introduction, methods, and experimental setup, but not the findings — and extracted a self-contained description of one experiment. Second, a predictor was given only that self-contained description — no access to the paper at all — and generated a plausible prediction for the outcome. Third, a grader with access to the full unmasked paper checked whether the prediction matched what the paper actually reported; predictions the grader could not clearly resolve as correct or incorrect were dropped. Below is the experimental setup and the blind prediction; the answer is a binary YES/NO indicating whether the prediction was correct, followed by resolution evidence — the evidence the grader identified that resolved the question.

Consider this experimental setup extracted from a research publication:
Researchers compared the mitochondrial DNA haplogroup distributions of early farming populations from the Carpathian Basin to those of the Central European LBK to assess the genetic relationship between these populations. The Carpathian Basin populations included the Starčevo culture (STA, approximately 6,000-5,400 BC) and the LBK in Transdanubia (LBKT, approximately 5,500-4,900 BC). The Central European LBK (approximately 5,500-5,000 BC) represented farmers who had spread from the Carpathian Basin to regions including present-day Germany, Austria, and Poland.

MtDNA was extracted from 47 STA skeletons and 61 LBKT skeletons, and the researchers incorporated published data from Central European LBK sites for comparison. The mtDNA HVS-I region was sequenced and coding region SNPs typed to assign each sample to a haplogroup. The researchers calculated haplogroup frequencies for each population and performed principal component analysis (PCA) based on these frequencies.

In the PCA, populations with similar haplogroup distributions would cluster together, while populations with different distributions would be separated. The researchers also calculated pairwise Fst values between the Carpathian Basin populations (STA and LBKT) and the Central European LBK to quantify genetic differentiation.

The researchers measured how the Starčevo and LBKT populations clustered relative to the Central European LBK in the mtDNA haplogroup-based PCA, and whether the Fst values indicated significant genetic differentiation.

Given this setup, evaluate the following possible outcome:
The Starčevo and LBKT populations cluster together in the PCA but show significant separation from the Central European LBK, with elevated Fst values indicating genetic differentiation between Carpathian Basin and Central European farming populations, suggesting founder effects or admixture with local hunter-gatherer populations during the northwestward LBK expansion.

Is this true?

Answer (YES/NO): NO